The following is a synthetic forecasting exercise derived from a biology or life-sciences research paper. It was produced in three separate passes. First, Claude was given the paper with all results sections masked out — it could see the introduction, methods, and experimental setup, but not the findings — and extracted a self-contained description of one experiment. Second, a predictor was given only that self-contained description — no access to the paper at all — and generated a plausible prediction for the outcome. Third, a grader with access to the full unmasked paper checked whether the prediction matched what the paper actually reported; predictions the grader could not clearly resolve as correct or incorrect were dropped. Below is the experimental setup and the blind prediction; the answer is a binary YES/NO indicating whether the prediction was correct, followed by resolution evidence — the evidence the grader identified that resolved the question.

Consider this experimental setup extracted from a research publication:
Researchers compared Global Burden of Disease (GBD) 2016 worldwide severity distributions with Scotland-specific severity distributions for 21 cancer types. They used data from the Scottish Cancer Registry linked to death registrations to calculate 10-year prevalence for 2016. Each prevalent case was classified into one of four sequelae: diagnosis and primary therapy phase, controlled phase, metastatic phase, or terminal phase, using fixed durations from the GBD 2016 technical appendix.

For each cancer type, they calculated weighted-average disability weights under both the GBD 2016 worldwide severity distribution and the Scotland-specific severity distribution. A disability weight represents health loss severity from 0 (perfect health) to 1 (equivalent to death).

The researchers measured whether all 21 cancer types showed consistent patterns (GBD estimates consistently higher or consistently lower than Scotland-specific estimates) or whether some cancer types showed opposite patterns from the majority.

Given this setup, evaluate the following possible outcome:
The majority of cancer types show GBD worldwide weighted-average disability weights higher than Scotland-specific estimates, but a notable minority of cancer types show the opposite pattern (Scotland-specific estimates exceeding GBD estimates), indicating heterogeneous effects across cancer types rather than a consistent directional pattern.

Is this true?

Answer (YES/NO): YES